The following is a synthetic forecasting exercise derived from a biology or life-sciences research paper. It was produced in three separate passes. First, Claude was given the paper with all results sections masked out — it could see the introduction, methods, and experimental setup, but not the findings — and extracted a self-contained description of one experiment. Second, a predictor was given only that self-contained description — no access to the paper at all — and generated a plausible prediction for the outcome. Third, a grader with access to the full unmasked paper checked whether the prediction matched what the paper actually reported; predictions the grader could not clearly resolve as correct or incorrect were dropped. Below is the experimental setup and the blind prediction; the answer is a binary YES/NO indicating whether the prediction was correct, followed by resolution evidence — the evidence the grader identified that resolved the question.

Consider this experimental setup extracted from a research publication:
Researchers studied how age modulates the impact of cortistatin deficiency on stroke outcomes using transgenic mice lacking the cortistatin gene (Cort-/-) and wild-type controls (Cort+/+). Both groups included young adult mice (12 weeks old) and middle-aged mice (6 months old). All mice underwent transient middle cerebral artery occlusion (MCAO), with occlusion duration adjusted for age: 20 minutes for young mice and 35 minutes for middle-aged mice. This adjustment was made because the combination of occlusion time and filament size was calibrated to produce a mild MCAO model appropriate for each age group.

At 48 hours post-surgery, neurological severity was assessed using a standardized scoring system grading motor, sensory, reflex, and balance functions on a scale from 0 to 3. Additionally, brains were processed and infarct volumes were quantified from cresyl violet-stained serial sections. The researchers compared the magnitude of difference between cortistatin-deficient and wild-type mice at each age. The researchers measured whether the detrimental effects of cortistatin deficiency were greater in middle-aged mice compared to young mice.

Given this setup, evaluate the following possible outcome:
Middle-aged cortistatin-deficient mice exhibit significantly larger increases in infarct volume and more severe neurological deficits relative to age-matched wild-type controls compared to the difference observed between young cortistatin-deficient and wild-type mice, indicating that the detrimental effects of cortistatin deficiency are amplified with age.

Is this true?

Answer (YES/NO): NO